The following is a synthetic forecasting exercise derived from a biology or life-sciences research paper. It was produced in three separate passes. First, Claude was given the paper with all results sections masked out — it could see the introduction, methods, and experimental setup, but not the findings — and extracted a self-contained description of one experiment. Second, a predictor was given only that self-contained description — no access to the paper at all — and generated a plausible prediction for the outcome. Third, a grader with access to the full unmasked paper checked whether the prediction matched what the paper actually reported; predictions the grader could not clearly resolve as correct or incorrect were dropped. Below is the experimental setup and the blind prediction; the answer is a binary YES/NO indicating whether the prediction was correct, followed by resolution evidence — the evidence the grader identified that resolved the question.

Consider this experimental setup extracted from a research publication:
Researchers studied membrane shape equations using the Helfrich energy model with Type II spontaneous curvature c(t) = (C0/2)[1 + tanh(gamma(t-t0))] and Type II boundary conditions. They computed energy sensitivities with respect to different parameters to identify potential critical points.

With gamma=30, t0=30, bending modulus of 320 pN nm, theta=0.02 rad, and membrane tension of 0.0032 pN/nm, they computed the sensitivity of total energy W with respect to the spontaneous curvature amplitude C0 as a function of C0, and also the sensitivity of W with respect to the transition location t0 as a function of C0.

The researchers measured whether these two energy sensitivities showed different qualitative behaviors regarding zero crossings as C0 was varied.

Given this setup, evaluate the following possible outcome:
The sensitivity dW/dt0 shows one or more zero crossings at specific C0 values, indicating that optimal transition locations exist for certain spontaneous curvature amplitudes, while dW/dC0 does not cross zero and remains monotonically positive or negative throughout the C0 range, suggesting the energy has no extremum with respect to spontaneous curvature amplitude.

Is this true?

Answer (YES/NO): NO